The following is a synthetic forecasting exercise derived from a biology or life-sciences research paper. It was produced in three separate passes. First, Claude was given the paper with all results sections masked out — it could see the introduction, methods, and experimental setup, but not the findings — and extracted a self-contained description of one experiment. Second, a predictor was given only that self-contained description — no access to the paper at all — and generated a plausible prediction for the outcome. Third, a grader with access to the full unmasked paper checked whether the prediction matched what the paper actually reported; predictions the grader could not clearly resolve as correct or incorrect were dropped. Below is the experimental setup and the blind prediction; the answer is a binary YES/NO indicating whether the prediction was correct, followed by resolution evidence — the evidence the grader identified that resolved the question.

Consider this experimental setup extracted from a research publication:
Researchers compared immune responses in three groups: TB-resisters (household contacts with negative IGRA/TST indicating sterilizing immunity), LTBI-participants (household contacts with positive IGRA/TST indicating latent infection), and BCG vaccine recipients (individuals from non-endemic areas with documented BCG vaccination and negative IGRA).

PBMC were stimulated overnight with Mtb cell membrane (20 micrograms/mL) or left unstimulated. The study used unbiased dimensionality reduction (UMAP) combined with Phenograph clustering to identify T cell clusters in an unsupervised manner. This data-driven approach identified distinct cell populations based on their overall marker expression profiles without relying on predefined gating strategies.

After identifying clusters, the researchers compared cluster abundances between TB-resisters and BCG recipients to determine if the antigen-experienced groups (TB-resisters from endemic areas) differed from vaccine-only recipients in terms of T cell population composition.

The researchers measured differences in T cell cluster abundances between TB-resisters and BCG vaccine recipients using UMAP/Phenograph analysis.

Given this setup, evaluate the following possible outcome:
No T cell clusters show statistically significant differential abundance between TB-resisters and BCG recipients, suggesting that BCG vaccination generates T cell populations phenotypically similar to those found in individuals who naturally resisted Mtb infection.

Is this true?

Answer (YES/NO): NO